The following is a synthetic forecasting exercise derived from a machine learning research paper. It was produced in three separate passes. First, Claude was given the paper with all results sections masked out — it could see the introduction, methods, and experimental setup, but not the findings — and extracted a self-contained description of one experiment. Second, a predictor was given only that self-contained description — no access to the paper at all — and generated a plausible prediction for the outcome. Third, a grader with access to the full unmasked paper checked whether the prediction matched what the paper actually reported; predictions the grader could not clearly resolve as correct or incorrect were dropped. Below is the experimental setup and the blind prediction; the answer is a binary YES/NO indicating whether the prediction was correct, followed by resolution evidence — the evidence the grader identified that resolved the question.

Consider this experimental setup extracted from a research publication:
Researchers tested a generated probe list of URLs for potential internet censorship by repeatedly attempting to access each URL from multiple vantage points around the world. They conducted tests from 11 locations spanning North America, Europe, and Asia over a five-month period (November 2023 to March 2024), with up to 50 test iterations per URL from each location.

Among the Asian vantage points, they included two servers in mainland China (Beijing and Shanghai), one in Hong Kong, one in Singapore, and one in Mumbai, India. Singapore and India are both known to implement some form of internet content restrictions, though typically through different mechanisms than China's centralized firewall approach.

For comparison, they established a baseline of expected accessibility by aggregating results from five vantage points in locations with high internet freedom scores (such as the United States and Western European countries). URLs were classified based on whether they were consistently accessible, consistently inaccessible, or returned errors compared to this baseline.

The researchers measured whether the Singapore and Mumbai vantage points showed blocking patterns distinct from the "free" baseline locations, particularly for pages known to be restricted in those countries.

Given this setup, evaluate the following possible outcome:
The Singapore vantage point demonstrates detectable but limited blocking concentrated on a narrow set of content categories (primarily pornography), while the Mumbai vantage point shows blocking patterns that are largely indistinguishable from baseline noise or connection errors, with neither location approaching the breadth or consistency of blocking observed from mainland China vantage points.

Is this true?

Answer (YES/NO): NO